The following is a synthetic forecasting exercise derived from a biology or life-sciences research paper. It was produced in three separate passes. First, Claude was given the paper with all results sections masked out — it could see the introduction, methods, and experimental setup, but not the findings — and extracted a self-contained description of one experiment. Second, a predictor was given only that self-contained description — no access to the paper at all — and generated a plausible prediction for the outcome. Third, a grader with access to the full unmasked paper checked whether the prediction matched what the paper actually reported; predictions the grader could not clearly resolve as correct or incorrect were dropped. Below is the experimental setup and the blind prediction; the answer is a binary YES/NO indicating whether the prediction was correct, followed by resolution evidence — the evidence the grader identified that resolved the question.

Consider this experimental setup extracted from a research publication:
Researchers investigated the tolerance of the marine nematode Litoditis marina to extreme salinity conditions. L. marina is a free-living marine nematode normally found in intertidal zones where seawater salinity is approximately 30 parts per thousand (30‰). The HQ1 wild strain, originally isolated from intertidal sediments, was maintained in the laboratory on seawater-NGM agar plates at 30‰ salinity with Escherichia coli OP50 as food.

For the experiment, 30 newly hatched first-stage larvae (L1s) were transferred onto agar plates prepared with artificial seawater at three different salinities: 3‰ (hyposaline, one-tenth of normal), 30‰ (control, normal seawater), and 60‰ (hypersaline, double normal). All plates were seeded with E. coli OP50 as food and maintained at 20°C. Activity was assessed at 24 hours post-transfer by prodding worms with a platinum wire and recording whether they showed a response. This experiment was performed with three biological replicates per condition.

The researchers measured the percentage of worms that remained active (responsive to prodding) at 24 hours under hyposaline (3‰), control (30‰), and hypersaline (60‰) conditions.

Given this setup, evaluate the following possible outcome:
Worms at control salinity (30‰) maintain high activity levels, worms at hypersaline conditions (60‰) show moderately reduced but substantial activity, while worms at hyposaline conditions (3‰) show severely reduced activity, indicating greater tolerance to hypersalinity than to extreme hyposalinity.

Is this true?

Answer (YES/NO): NO